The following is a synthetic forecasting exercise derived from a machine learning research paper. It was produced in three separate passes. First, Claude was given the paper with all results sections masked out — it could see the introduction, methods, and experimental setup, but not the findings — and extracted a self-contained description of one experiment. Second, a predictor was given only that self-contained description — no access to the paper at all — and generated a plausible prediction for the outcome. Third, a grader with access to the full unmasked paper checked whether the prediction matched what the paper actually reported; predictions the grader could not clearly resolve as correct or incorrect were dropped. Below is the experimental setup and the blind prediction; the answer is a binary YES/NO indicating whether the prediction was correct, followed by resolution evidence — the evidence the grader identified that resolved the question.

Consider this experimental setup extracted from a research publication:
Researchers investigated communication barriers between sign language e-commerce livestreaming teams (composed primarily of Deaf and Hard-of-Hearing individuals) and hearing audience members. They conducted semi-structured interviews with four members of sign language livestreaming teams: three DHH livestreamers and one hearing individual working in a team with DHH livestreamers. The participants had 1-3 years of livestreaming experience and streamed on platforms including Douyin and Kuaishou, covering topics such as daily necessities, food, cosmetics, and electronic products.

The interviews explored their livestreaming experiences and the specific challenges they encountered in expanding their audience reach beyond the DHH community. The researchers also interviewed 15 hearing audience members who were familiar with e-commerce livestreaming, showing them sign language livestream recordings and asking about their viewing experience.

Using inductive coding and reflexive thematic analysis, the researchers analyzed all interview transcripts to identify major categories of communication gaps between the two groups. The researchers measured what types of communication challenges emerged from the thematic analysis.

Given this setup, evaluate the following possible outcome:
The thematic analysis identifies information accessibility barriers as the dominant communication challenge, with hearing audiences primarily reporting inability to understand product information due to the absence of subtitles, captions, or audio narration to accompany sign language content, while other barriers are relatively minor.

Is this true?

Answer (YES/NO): NO